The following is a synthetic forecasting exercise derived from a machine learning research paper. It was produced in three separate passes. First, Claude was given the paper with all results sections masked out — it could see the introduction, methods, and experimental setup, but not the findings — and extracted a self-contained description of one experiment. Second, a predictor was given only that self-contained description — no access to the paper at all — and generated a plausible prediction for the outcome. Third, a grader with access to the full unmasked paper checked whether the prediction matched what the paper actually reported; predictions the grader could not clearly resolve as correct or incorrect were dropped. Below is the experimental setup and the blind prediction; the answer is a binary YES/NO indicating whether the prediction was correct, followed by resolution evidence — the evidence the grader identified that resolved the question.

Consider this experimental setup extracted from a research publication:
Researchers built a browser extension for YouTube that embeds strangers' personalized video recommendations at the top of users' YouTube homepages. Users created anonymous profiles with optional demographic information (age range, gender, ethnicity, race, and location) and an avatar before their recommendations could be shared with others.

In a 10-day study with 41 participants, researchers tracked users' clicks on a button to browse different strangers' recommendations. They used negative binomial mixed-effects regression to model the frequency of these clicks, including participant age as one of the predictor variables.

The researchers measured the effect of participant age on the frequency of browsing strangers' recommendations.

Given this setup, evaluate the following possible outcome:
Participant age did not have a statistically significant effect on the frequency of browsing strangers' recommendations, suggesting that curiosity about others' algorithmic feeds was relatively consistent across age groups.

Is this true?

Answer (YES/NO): NO